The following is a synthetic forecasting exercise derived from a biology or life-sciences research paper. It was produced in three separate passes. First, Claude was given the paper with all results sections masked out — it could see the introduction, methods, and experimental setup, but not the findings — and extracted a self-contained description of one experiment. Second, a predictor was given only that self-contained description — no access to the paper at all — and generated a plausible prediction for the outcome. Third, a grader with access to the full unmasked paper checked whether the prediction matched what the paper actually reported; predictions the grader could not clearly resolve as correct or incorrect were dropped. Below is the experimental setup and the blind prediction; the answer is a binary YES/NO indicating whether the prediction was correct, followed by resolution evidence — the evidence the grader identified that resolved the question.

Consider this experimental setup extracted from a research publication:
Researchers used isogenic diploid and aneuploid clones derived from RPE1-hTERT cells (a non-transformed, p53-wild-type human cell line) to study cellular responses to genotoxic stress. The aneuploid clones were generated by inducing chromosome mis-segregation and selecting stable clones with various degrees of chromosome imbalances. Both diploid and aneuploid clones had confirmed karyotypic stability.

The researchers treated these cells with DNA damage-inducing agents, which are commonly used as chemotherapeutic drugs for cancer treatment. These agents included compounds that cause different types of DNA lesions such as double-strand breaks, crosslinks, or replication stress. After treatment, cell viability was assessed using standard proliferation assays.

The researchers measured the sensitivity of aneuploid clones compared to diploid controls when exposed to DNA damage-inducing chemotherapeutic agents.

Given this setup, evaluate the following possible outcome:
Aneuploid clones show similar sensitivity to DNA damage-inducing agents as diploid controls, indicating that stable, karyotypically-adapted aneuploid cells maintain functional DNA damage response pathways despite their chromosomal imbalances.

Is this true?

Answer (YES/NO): NO